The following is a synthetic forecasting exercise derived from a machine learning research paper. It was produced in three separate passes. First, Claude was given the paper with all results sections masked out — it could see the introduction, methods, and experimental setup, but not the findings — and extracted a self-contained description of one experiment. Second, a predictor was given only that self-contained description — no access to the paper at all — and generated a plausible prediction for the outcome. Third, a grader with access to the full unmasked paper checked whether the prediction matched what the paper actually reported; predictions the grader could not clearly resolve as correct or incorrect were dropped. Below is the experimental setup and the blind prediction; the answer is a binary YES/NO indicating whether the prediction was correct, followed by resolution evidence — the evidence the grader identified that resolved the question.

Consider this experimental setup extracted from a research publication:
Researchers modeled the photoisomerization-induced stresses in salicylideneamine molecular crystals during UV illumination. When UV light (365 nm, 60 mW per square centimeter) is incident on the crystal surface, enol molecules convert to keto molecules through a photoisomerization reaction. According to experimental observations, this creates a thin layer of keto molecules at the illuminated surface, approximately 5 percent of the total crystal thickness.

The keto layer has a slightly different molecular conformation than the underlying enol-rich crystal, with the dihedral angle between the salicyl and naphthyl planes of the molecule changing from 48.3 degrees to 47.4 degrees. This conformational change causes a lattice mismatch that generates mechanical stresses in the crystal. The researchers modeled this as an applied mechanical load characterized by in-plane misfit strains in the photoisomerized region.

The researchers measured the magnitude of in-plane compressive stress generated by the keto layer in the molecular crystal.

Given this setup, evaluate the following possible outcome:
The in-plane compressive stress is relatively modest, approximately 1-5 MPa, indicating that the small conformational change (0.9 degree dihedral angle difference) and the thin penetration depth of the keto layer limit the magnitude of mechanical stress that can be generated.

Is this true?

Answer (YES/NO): YES